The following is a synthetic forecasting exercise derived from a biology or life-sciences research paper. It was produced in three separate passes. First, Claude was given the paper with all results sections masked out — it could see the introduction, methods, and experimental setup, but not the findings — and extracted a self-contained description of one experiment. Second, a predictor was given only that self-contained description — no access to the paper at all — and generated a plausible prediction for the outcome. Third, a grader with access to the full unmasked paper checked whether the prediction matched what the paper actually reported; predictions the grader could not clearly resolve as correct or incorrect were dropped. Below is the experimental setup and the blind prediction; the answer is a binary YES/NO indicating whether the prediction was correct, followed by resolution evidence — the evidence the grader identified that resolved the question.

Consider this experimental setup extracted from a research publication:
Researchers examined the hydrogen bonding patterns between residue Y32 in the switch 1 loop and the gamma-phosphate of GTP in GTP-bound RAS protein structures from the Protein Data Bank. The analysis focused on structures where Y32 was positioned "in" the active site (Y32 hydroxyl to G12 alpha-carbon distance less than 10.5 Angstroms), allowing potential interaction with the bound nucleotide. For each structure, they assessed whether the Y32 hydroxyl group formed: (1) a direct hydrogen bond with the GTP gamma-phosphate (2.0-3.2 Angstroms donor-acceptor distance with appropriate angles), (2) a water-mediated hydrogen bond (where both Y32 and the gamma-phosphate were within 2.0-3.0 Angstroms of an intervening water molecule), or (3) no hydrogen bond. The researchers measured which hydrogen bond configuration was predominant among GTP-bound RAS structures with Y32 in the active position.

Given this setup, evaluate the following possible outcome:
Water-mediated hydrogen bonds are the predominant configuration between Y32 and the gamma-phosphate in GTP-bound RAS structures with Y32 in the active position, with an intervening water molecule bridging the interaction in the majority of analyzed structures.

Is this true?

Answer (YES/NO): NO